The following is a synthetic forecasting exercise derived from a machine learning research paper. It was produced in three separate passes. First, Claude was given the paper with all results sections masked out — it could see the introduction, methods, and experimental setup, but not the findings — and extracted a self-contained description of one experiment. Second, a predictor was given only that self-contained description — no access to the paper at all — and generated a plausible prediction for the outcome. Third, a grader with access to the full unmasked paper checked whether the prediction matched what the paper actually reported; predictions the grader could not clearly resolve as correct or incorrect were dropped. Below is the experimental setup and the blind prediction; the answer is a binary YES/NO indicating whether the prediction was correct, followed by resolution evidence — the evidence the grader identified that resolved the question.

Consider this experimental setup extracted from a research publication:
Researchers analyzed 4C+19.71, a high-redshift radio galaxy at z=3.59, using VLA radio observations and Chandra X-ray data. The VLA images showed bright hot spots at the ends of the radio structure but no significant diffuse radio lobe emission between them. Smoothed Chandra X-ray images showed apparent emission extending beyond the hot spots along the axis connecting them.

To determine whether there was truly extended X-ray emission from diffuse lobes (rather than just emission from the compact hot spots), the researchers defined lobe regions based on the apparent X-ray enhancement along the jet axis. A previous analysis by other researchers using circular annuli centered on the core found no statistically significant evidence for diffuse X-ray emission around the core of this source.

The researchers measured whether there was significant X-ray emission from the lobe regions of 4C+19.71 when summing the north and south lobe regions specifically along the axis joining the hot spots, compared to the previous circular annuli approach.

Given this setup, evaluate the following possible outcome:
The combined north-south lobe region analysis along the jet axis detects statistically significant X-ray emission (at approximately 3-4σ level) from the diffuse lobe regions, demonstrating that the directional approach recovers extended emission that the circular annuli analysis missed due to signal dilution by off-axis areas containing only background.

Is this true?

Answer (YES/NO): NO